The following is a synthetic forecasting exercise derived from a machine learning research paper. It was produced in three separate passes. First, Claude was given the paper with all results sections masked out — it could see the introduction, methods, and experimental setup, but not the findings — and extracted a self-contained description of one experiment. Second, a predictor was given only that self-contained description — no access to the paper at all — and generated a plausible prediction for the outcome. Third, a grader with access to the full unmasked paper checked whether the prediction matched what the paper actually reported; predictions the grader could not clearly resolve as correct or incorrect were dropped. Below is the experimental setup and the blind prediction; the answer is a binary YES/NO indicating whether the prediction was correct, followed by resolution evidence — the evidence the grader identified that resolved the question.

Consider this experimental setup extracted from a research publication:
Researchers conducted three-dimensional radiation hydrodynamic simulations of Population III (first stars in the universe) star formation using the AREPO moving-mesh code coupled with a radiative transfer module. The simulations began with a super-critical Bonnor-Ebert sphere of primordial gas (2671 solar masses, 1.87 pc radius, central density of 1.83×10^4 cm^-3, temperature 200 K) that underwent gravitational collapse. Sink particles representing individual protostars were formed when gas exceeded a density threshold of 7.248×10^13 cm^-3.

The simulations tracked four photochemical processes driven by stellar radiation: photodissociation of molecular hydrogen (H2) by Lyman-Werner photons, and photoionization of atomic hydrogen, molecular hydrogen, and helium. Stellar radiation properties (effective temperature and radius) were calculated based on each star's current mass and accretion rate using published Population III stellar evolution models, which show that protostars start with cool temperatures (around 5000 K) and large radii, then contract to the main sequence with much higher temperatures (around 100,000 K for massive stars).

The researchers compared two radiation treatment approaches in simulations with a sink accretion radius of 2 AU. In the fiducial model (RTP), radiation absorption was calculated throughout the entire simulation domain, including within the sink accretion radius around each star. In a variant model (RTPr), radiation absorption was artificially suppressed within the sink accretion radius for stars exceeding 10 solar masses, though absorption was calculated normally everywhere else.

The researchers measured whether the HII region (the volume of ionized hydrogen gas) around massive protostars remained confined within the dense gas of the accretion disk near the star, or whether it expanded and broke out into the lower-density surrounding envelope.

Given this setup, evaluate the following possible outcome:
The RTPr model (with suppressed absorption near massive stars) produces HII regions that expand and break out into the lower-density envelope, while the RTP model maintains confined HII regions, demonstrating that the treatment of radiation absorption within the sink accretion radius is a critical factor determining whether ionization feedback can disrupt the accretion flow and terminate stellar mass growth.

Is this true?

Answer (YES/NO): YES